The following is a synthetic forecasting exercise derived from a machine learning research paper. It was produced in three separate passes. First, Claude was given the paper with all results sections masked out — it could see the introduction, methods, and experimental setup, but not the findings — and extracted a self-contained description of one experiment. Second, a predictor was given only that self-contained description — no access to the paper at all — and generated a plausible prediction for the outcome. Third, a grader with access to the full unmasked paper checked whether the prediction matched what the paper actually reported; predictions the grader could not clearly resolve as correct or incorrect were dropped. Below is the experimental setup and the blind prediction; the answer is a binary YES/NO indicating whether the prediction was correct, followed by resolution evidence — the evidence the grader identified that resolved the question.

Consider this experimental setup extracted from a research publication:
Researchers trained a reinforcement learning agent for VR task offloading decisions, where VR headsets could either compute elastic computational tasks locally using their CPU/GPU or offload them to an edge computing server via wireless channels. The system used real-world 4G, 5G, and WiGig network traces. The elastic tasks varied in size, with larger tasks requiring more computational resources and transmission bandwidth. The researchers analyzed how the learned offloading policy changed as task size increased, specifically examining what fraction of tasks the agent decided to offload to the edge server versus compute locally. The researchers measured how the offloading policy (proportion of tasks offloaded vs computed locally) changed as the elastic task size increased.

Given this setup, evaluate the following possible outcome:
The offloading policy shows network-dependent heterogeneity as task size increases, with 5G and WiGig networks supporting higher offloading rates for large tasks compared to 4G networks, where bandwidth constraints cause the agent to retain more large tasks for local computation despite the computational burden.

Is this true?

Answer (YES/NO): NO